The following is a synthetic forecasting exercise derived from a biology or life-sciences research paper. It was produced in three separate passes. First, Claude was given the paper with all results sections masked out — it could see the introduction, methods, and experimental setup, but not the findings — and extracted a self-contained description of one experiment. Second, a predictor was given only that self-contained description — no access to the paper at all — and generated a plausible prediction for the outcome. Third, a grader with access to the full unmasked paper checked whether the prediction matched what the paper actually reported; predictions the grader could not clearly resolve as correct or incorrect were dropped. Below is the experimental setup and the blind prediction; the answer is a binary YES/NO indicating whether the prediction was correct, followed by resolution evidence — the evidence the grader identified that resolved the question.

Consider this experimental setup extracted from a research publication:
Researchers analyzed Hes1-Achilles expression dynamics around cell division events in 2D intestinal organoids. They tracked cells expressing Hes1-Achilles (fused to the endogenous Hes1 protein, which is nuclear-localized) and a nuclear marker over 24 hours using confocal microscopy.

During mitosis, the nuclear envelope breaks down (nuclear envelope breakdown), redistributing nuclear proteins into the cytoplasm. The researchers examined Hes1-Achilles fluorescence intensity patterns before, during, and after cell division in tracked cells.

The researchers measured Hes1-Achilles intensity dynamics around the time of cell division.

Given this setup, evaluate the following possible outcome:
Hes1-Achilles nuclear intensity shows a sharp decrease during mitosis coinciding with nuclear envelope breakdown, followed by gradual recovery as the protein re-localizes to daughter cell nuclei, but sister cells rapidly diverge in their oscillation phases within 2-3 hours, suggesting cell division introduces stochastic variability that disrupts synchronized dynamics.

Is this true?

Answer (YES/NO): NO